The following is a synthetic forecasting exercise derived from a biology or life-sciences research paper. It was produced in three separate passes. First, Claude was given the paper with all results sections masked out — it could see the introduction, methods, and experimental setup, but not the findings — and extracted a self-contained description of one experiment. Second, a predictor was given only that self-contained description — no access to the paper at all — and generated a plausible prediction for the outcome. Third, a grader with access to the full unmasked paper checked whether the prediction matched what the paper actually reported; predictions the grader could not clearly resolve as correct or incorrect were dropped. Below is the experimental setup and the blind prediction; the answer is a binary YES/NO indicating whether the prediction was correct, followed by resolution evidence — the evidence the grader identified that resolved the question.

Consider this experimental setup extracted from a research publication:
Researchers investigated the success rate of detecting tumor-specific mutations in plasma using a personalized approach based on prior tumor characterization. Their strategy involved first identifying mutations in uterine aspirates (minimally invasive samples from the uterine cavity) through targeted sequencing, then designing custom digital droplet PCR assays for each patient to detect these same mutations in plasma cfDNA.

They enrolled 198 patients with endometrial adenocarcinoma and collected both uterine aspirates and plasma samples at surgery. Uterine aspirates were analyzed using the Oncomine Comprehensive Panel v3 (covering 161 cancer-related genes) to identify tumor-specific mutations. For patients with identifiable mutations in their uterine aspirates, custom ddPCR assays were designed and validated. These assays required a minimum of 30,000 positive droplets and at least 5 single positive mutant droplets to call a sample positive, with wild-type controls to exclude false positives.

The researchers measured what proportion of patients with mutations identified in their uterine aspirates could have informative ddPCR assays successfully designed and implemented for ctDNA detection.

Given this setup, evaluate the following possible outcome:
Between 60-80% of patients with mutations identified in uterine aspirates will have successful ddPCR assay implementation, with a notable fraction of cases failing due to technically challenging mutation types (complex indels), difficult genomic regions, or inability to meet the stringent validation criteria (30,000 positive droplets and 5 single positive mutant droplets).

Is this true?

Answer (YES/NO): NO